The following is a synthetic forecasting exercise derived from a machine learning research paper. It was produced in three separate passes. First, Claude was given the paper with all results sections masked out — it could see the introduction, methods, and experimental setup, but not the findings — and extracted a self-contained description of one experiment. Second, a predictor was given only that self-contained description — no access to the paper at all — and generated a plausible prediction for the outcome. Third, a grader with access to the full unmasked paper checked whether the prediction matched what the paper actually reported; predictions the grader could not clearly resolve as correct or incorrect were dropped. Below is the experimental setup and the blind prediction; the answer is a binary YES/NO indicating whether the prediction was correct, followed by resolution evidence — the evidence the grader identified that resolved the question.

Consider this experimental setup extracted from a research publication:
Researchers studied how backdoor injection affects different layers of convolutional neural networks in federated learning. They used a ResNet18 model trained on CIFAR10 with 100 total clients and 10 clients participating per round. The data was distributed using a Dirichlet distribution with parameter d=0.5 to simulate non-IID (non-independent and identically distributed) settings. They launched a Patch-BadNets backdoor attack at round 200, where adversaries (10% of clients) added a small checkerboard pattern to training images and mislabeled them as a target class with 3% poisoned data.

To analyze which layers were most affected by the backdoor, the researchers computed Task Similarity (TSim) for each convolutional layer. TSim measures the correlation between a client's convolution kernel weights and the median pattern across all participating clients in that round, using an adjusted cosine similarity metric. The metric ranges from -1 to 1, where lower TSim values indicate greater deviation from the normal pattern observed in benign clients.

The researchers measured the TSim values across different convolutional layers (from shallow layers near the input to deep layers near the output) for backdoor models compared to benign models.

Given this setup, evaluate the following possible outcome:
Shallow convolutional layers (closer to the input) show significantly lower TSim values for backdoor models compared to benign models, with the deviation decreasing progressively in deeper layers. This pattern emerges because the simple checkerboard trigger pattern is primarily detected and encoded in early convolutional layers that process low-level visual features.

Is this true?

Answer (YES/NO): NO